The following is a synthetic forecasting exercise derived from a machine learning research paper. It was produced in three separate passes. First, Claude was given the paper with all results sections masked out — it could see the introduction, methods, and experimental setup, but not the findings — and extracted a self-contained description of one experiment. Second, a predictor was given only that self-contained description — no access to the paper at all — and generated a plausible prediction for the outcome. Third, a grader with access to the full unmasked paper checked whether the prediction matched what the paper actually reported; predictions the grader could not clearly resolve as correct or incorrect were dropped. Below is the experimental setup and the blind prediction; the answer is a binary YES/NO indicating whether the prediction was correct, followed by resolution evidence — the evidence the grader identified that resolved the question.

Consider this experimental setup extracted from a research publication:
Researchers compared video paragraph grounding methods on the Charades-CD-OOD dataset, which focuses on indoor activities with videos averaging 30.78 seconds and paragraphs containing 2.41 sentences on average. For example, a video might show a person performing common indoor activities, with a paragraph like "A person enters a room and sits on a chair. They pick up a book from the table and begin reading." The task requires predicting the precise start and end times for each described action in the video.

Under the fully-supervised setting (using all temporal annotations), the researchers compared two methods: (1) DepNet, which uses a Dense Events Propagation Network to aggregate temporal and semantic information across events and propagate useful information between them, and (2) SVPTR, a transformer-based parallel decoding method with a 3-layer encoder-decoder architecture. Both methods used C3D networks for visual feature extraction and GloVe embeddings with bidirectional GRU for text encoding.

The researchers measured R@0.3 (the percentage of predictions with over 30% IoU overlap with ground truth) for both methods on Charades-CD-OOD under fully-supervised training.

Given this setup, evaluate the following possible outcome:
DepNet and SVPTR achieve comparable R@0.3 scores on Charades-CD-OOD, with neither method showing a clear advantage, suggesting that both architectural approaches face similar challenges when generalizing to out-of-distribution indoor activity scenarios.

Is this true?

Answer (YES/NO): NO